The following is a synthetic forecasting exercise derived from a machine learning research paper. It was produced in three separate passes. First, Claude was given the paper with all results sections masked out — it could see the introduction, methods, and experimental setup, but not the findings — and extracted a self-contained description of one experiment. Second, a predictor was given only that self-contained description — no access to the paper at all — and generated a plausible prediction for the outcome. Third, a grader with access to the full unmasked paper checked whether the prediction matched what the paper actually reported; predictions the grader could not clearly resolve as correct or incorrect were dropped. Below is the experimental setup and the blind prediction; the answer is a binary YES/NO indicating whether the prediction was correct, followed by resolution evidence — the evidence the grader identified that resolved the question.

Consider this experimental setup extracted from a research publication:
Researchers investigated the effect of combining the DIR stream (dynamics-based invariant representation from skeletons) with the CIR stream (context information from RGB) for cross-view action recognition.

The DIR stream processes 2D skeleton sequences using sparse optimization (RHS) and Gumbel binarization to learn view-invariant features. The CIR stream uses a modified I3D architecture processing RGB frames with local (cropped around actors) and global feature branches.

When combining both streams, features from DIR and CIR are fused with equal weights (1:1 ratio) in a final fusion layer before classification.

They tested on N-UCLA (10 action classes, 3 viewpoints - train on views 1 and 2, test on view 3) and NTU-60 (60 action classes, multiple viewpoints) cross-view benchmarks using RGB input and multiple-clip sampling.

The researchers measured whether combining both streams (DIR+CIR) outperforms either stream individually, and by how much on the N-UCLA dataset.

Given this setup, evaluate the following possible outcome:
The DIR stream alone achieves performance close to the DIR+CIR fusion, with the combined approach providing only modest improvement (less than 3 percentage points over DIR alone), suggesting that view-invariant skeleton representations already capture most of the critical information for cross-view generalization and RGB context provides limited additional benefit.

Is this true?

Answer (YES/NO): YES